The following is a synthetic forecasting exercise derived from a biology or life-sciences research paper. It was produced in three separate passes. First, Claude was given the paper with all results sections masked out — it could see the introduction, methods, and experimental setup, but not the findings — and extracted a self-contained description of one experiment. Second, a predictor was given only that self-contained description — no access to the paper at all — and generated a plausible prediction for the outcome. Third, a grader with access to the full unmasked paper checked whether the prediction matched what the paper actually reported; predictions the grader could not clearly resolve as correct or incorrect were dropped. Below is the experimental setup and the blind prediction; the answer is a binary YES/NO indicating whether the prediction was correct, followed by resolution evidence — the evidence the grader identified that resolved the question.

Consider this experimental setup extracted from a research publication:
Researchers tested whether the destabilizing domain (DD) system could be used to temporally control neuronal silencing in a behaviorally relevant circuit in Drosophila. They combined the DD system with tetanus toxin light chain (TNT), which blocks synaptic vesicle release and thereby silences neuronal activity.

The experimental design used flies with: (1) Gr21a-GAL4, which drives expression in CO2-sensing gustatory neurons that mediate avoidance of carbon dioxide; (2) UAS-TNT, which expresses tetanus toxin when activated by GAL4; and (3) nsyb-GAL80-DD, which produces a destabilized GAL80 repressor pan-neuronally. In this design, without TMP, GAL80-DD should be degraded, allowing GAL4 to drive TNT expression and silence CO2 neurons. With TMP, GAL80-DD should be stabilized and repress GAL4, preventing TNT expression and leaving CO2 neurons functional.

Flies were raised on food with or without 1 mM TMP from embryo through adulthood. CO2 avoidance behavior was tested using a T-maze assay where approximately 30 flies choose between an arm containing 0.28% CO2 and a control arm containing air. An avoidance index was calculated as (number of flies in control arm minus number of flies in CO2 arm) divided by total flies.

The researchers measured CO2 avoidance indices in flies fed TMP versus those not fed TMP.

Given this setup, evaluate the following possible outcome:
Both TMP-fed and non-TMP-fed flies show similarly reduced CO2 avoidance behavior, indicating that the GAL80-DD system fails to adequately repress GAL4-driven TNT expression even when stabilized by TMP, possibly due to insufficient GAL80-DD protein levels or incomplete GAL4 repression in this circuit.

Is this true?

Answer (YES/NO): NO